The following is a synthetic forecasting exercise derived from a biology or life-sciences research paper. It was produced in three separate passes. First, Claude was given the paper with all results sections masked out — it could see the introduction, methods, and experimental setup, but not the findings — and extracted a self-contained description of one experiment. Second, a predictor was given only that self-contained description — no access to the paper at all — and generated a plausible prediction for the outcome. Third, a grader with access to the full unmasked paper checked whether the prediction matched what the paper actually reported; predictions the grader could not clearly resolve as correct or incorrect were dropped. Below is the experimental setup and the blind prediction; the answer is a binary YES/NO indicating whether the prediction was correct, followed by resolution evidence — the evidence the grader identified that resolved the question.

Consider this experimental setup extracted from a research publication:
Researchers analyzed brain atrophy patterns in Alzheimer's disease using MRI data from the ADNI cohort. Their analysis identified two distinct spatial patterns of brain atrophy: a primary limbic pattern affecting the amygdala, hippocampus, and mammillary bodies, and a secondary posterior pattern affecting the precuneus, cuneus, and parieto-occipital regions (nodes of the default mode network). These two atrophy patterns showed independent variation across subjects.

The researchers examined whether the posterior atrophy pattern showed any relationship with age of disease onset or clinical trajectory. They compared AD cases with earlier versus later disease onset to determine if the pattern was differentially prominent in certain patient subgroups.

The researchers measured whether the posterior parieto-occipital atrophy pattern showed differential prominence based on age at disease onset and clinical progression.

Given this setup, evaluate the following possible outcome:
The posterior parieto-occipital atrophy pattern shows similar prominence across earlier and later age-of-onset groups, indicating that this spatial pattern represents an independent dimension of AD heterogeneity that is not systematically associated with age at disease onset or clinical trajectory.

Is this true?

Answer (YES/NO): NO